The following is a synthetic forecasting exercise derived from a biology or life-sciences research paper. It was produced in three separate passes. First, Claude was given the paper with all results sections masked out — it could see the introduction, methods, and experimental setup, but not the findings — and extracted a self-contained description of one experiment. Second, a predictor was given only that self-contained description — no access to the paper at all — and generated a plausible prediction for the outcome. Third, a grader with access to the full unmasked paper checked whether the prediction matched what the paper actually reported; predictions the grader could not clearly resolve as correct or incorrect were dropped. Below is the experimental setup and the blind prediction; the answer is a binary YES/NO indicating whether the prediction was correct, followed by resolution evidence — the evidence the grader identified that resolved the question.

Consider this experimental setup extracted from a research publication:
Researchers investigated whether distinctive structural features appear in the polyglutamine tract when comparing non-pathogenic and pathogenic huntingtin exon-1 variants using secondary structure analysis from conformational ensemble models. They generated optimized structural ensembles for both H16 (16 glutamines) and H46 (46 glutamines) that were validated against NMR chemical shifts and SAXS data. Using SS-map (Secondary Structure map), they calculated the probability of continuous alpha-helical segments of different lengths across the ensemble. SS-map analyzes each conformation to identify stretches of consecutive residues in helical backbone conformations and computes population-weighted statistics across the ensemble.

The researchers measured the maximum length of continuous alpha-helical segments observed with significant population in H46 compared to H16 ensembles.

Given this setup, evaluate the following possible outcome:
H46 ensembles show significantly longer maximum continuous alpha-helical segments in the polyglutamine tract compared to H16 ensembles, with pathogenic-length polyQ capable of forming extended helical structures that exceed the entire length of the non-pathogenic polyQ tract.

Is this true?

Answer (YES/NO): YES